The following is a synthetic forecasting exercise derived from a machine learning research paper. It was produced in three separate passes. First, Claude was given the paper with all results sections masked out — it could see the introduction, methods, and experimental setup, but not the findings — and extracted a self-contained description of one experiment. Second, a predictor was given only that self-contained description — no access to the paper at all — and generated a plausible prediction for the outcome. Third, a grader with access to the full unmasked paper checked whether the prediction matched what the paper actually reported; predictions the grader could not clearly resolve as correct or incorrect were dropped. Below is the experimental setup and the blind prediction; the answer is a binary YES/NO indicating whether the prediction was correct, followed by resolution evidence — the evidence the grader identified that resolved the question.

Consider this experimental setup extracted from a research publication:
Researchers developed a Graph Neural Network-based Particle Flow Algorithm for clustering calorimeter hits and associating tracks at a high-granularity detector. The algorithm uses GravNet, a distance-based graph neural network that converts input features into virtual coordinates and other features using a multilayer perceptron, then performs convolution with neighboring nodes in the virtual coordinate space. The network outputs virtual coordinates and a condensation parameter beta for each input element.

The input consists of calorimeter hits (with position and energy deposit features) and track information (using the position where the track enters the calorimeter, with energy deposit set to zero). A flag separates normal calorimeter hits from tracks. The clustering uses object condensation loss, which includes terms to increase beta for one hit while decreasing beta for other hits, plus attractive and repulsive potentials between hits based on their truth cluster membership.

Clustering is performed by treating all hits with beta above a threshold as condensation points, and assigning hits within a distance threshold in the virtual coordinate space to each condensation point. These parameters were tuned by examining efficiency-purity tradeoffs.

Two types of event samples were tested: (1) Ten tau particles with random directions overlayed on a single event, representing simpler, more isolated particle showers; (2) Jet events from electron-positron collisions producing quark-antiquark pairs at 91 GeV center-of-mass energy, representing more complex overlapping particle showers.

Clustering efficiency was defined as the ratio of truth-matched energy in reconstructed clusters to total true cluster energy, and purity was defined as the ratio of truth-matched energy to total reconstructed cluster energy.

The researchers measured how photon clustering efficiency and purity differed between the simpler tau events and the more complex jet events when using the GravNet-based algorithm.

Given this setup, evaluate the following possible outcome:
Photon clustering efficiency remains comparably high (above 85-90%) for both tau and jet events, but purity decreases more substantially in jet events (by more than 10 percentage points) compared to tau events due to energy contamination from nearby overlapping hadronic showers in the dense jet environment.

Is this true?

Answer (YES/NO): NO